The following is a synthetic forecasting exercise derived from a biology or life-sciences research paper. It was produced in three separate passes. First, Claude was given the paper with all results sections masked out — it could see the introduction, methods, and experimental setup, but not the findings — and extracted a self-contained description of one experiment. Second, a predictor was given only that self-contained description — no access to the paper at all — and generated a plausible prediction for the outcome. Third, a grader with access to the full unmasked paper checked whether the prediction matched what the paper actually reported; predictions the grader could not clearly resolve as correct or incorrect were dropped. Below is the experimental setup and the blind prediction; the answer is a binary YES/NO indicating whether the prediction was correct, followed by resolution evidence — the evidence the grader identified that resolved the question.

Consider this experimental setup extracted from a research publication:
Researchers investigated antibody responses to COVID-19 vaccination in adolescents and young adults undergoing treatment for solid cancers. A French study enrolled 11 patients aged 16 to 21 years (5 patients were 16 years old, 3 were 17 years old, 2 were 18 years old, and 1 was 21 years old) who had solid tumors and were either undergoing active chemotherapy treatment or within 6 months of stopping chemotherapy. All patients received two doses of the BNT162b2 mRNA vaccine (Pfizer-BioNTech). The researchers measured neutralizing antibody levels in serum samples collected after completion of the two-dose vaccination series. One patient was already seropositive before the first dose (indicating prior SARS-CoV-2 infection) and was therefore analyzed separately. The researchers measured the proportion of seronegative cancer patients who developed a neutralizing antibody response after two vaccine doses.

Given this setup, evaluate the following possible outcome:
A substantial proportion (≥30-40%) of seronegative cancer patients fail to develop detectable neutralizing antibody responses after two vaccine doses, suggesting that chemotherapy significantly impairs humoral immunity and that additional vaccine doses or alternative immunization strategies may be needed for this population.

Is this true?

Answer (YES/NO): NO